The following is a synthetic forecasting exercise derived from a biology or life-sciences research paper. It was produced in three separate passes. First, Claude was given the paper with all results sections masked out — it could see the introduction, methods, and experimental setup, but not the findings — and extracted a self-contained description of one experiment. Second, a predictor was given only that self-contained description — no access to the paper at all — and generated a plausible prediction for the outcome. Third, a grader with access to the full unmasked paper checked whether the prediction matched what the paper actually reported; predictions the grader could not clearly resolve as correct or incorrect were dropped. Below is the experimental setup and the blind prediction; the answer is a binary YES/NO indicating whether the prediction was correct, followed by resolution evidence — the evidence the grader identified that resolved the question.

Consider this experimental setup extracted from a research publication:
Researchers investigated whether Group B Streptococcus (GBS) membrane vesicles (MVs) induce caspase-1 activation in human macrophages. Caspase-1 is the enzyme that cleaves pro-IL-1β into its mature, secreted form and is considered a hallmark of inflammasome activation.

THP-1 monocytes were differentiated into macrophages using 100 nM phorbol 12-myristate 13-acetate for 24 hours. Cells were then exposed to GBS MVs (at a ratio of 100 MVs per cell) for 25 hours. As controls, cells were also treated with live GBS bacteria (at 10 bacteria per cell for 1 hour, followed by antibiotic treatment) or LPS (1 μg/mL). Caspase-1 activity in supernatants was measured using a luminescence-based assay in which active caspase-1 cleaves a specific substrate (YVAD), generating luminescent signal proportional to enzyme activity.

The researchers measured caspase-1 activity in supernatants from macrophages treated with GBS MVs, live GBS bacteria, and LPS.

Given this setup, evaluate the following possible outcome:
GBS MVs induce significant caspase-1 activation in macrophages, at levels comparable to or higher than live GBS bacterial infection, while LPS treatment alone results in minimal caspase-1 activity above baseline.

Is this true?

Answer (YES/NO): NO